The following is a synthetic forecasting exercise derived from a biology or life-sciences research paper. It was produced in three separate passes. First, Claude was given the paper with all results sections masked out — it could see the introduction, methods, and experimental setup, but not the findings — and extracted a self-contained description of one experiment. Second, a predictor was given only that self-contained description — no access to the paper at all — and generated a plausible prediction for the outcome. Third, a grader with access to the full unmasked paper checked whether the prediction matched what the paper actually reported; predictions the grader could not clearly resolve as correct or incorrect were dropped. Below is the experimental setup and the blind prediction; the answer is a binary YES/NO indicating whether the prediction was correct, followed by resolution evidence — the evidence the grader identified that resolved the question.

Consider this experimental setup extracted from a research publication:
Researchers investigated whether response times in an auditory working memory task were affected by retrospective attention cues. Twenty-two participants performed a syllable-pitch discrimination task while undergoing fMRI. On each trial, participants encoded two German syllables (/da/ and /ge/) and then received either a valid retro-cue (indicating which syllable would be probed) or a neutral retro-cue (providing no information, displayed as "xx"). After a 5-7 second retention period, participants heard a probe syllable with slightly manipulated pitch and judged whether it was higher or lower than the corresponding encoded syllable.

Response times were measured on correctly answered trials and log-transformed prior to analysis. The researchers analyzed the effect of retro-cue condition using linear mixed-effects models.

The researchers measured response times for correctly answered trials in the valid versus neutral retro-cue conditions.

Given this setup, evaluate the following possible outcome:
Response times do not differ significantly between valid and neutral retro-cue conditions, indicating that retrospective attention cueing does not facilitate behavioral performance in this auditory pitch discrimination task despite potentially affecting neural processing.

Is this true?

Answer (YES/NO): NO